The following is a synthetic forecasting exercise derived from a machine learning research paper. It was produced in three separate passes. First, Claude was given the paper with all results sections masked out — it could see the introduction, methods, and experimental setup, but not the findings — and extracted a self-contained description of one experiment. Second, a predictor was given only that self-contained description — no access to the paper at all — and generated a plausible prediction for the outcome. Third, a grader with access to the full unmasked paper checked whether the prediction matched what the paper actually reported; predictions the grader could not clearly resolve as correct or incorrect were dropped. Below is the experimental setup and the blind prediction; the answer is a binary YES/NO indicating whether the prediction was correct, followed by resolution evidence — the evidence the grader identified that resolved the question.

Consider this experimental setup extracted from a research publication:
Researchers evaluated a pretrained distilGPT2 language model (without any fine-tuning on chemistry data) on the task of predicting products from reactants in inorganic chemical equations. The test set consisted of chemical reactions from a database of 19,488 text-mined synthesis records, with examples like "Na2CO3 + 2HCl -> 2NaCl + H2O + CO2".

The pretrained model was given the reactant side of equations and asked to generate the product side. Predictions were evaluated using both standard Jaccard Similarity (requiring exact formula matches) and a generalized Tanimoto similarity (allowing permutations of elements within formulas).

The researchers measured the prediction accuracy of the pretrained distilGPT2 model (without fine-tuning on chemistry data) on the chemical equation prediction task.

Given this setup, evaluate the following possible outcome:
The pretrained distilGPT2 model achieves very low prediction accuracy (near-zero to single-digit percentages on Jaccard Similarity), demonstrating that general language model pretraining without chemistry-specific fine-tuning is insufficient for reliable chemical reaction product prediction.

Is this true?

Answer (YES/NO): YES